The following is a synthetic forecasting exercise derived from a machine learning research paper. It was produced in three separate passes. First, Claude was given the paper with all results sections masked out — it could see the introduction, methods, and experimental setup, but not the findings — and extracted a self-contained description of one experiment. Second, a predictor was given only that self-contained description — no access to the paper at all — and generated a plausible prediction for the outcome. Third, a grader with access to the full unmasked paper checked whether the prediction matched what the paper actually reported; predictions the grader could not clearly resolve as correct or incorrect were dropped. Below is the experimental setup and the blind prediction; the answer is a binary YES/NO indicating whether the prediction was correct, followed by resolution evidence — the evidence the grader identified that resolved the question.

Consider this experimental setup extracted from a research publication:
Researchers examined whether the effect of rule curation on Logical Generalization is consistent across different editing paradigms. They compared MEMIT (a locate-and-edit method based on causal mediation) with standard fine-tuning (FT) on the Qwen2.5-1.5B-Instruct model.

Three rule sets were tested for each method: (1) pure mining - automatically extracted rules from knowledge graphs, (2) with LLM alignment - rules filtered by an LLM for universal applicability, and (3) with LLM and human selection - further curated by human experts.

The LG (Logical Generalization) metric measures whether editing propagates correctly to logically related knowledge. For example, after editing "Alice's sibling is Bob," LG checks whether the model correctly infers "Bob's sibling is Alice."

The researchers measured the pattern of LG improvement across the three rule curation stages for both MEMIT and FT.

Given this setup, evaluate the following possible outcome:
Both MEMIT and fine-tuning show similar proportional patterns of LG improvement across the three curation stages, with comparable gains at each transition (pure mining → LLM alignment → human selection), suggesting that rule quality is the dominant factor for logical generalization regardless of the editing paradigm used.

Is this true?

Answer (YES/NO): NO